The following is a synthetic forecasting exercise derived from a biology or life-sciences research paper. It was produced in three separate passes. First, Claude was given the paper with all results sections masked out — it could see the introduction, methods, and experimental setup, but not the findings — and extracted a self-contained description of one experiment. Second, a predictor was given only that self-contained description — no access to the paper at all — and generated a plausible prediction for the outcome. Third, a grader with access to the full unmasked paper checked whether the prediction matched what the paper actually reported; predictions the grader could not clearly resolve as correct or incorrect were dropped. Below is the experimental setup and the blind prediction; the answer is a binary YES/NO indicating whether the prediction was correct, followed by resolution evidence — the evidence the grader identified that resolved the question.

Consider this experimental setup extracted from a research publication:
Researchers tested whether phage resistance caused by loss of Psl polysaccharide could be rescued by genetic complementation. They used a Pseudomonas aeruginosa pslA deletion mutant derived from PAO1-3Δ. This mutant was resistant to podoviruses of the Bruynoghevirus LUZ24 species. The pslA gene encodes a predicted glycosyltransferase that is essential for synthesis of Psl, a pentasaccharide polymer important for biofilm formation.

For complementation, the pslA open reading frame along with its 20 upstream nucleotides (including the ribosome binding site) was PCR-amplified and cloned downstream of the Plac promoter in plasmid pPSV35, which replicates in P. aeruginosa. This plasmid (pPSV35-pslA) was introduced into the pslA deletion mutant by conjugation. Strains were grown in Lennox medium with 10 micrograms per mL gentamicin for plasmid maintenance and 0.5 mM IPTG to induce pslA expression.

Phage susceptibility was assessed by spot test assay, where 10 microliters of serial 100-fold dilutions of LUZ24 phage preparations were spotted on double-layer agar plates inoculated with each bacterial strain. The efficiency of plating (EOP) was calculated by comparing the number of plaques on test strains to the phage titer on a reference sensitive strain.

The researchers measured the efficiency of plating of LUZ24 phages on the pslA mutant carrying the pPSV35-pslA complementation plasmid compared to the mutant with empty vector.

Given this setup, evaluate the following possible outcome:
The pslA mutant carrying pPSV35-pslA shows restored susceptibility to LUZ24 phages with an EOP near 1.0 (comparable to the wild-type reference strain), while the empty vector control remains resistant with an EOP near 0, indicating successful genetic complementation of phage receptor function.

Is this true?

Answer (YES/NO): YES